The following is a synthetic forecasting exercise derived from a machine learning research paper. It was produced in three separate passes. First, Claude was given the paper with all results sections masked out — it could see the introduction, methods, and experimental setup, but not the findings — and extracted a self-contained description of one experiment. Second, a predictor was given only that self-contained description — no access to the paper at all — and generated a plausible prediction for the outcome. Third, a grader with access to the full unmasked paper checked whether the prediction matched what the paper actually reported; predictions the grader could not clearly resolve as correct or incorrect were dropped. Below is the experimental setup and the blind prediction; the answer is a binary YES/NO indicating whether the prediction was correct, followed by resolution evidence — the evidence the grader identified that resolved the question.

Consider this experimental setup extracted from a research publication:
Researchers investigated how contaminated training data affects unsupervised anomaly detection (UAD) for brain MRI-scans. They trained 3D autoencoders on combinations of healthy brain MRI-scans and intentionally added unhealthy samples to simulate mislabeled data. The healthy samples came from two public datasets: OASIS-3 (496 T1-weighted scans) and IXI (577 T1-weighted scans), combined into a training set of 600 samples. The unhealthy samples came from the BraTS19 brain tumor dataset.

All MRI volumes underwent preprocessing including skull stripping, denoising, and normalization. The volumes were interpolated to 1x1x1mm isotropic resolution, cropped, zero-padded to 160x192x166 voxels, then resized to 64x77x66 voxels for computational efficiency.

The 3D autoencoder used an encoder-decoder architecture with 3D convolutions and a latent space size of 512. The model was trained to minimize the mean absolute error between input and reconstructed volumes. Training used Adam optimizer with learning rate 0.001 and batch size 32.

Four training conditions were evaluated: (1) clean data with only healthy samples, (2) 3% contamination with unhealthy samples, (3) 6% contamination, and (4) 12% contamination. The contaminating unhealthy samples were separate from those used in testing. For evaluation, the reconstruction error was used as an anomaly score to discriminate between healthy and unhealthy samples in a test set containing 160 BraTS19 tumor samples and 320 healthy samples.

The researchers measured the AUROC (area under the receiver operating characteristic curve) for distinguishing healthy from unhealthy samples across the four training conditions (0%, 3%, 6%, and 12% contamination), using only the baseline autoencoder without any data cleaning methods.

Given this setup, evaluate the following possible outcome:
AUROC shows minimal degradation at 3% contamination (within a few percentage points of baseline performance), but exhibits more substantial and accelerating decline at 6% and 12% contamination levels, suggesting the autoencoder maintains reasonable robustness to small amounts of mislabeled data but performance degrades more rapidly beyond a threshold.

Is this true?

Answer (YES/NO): NO